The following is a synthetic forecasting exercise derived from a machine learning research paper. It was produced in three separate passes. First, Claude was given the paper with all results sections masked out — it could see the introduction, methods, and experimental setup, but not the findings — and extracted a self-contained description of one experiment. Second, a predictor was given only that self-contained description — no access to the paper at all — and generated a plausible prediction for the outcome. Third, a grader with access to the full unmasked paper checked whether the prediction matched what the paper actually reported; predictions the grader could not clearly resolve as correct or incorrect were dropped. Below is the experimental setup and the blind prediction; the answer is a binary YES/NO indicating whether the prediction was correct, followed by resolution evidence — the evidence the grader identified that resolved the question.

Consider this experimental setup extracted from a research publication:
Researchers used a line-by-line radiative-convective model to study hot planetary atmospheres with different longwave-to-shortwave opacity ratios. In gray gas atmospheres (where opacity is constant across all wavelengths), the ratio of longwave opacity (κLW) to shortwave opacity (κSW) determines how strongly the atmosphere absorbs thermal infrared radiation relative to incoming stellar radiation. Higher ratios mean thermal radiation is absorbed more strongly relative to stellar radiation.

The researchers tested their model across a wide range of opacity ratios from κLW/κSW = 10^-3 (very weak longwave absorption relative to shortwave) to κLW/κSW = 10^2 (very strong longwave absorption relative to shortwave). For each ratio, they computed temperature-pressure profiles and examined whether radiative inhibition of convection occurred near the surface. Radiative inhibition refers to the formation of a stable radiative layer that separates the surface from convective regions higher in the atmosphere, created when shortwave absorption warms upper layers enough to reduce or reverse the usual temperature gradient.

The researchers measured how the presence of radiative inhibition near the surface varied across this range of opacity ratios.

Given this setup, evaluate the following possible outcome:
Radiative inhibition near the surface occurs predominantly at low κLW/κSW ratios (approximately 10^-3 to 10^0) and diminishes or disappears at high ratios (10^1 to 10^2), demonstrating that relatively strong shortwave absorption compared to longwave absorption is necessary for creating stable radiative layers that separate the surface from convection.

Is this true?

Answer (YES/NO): NO